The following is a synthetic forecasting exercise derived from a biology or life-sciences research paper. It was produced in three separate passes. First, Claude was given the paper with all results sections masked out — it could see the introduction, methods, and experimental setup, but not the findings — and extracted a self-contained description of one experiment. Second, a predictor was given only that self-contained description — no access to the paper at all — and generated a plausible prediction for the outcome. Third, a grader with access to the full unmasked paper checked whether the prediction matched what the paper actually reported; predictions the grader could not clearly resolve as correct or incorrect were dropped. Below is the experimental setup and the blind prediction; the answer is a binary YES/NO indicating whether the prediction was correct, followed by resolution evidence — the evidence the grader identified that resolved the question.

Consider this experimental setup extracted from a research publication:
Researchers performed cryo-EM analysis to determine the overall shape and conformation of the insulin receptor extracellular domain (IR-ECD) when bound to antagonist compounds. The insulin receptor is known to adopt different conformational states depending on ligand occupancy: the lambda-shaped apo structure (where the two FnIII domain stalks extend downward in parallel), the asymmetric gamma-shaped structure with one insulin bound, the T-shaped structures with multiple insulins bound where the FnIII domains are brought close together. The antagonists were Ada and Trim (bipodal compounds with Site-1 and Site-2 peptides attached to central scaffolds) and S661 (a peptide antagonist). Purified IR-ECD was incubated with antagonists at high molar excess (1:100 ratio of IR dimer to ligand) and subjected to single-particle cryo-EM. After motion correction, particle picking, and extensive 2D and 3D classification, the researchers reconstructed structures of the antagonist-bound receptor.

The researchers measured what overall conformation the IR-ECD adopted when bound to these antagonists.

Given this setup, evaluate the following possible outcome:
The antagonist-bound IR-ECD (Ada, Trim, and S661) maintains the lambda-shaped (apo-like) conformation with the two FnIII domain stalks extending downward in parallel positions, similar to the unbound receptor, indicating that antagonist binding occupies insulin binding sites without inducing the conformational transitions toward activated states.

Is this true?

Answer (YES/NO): NO